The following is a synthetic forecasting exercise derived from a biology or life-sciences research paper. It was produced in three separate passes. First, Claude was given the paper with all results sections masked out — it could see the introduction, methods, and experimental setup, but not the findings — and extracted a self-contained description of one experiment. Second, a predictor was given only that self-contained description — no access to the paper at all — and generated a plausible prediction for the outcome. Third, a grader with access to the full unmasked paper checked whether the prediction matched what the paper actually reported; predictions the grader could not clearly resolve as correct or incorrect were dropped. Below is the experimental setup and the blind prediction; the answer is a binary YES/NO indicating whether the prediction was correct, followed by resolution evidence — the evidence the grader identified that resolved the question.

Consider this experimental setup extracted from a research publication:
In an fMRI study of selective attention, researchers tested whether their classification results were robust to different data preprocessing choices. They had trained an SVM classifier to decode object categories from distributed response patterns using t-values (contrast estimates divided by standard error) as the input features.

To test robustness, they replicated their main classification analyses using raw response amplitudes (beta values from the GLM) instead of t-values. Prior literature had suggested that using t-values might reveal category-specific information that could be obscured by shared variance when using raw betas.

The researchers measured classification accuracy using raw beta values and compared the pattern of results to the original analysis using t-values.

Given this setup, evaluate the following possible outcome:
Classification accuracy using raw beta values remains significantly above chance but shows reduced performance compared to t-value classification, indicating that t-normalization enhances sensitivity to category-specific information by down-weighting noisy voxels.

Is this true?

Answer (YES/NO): NO